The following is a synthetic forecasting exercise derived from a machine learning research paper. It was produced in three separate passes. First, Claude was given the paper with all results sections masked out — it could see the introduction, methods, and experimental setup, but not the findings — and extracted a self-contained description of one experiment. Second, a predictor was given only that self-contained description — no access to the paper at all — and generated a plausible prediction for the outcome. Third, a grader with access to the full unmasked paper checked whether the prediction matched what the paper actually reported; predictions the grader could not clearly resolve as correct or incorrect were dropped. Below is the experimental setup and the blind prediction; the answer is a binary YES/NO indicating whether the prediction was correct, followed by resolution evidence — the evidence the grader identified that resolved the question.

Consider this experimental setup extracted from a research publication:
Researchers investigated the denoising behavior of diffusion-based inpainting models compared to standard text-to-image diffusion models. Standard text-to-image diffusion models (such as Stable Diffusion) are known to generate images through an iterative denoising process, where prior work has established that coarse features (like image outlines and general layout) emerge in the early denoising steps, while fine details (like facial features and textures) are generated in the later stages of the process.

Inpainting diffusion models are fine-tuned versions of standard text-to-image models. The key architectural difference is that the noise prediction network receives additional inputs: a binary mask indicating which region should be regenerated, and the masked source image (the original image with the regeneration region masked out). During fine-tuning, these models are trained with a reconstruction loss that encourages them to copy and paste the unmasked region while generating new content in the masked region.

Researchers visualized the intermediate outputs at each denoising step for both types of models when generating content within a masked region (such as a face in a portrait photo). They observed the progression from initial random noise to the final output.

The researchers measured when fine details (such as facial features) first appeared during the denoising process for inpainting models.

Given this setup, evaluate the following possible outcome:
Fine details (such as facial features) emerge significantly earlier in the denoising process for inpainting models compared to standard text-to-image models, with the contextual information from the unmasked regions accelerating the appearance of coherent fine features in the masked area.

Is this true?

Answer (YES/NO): YES